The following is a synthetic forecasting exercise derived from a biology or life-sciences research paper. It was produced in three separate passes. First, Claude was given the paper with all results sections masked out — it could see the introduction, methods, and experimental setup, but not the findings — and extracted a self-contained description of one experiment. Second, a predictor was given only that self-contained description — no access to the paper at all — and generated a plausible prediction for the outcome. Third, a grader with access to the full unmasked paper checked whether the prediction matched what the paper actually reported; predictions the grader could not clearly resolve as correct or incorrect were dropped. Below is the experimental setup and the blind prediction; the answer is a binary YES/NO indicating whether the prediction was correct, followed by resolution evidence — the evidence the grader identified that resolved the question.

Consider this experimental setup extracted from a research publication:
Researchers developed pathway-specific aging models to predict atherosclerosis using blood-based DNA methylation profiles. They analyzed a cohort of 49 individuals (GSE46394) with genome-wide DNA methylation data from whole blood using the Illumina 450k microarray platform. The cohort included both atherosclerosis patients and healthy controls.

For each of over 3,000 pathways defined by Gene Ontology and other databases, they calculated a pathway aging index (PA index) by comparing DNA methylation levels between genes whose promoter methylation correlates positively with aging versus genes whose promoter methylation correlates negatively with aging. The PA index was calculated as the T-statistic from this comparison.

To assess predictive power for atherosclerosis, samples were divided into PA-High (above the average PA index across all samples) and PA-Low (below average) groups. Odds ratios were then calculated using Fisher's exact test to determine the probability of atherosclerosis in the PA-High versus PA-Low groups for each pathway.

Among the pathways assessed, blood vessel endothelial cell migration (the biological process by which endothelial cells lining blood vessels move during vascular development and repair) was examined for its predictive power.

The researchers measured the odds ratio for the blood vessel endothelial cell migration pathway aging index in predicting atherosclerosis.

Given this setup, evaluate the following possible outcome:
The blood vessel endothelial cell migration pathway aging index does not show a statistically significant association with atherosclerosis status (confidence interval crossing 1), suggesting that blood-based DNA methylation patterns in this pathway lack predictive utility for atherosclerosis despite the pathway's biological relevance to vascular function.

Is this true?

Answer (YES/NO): NO